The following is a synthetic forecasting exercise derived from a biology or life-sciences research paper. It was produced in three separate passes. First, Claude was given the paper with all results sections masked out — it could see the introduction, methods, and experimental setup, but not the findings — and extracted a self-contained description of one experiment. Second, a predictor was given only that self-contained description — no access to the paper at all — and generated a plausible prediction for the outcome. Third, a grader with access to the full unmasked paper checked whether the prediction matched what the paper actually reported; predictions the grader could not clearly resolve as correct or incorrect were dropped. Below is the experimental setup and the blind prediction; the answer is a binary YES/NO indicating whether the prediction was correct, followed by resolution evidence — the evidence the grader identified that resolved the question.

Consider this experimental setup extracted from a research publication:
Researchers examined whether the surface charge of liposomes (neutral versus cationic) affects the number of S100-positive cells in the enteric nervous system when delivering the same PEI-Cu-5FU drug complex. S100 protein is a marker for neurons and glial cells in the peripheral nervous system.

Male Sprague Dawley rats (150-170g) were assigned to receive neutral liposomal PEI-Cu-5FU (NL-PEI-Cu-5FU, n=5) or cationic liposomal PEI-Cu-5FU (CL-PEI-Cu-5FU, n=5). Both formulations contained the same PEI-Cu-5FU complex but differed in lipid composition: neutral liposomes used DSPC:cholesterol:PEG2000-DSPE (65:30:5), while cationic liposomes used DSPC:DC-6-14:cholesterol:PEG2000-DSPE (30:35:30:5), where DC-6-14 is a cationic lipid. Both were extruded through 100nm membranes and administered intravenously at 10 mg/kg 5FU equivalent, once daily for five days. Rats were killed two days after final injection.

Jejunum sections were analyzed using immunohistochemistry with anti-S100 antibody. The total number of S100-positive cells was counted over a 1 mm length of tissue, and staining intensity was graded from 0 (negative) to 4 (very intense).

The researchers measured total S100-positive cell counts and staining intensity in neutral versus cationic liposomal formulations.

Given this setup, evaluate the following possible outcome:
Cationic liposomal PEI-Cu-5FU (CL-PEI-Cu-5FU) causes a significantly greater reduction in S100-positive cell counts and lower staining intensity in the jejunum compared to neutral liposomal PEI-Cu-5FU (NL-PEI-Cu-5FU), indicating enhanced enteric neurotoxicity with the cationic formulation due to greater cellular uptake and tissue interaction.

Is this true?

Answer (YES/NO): NO